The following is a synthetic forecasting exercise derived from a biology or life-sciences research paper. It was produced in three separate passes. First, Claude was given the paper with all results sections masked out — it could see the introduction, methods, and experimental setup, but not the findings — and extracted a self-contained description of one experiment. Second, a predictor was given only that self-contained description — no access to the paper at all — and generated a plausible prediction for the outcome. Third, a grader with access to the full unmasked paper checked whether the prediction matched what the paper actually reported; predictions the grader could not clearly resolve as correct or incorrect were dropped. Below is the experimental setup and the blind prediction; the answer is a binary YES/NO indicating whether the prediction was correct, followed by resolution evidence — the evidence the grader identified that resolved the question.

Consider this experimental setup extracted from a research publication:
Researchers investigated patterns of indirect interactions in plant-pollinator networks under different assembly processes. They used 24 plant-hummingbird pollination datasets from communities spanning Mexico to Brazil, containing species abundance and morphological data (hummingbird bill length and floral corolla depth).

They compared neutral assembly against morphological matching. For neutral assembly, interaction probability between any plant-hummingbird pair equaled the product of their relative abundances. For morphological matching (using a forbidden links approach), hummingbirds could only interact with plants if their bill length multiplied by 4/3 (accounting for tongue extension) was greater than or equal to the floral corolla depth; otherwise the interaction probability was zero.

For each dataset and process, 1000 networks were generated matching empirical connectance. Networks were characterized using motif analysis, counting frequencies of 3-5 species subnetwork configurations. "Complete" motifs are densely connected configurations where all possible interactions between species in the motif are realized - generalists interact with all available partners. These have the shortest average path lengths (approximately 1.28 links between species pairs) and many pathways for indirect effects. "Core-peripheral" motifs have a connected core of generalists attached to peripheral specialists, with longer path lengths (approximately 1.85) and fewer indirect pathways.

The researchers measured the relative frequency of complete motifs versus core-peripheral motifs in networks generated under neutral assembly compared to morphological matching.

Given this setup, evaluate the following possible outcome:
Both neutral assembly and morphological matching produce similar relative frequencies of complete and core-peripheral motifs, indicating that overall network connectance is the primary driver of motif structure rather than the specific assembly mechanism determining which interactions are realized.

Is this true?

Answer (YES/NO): NO